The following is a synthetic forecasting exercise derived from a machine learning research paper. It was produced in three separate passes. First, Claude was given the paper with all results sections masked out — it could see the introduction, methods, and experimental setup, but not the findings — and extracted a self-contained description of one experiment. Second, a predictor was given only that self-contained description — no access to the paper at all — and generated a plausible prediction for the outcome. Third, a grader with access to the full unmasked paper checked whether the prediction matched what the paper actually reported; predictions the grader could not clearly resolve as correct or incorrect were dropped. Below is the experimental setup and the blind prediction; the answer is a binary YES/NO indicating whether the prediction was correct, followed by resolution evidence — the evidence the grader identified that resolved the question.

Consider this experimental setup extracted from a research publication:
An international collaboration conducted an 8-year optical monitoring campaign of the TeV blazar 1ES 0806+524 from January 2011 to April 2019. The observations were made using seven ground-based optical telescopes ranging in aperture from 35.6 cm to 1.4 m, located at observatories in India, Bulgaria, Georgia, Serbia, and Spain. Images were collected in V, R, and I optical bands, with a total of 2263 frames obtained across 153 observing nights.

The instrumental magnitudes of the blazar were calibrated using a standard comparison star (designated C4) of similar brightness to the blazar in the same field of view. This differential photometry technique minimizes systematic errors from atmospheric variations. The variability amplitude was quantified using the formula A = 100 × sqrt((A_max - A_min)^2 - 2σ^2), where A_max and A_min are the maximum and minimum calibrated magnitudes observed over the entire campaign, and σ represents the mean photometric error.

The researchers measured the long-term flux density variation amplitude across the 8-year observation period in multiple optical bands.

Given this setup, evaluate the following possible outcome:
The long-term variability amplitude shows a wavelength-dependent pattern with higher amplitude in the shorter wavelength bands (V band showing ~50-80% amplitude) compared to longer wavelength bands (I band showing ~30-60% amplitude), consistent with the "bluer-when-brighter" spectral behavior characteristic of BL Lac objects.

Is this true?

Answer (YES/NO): NO